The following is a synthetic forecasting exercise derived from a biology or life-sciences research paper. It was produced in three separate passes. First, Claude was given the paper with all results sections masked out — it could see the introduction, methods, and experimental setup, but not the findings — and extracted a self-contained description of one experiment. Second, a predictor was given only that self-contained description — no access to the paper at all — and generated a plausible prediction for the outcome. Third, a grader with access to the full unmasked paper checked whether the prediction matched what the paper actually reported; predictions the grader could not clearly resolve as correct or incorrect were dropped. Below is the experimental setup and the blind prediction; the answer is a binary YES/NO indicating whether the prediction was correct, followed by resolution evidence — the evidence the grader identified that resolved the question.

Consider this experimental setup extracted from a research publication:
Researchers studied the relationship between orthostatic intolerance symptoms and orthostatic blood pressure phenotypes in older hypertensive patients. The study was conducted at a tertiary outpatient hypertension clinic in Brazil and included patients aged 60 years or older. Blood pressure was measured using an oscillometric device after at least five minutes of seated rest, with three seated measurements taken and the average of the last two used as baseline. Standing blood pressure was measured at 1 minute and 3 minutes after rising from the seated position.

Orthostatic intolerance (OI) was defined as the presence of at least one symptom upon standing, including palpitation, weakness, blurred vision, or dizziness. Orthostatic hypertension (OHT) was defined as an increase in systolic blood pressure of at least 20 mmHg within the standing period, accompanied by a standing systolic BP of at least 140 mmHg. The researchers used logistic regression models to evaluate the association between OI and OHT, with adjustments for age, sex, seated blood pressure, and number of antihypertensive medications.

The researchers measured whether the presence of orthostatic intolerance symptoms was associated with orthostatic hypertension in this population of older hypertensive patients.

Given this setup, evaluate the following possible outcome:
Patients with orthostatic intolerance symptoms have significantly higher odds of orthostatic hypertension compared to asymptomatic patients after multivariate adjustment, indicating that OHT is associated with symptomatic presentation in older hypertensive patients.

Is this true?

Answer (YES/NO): YES